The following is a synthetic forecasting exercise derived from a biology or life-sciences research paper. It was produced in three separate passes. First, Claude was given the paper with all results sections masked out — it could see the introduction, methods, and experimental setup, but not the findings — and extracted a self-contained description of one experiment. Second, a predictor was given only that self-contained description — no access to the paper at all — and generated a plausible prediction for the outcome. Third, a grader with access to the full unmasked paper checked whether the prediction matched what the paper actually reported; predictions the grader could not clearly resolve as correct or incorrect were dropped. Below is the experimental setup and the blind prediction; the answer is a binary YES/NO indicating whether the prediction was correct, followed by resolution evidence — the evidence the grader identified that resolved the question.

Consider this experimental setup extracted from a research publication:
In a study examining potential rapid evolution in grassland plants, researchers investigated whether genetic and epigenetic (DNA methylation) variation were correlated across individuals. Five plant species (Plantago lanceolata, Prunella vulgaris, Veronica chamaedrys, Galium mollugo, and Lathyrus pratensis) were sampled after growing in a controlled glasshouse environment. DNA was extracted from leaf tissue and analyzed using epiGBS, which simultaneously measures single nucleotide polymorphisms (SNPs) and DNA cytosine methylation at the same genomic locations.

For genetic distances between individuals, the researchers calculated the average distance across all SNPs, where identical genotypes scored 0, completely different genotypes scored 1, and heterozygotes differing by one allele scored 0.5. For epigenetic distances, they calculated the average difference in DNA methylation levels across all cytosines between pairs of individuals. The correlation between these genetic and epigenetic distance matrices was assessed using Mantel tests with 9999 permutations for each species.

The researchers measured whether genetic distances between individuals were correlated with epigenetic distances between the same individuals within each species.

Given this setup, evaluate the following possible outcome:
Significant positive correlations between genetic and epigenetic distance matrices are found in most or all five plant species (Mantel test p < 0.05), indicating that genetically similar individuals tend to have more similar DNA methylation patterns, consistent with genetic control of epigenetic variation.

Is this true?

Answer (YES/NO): YES